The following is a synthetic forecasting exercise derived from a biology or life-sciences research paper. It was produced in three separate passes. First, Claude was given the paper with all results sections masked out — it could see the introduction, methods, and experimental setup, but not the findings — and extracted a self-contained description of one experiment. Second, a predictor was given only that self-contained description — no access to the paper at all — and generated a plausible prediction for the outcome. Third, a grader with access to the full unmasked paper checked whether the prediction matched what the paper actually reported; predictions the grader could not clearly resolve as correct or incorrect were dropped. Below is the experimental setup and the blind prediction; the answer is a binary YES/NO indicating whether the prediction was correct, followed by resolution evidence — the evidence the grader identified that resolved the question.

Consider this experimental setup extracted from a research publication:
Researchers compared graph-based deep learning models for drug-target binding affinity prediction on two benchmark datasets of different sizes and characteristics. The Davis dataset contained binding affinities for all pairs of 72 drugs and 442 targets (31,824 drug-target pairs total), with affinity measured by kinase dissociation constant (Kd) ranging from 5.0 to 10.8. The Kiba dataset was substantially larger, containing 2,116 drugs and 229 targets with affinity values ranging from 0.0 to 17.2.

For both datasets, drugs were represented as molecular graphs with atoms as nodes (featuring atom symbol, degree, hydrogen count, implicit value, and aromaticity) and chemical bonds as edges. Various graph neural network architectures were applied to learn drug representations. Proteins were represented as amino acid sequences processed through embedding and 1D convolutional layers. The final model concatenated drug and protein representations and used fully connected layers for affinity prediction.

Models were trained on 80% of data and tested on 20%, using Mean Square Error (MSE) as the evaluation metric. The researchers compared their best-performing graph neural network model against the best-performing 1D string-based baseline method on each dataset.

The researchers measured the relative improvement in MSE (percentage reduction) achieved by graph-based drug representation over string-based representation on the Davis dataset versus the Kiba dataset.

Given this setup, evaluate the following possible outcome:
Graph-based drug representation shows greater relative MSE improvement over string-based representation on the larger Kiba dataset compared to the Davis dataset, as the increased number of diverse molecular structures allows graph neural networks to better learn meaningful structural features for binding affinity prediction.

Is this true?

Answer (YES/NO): YES